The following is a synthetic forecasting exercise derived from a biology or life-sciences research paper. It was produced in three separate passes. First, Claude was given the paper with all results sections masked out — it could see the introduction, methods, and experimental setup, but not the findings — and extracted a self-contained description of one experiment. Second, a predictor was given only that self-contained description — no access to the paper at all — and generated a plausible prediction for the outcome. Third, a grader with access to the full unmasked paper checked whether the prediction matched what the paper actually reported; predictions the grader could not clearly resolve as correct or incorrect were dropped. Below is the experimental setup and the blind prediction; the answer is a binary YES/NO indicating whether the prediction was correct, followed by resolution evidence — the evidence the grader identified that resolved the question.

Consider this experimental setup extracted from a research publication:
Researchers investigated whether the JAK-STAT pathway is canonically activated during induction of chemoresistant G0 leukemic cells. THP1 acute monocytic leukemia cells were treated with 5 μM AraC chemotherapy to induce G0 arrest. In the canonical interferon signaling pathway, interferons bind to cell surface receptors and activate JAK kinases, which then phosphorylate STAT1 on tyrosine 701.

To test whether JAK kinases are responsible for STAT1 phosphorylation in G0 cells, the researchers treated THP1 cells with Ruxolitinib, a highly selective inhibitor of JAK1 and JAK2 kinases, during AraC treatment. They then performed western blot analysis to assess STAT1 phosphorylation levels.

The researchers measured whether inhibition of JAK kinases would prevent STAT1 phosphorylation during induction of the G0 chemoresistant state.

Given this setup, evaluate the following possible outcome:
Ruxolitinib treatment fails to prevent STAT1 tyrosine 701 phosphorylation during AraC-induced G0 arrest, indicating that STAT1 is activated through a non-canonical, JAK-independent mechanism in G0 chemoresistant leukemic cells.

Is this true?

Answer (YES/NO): NO